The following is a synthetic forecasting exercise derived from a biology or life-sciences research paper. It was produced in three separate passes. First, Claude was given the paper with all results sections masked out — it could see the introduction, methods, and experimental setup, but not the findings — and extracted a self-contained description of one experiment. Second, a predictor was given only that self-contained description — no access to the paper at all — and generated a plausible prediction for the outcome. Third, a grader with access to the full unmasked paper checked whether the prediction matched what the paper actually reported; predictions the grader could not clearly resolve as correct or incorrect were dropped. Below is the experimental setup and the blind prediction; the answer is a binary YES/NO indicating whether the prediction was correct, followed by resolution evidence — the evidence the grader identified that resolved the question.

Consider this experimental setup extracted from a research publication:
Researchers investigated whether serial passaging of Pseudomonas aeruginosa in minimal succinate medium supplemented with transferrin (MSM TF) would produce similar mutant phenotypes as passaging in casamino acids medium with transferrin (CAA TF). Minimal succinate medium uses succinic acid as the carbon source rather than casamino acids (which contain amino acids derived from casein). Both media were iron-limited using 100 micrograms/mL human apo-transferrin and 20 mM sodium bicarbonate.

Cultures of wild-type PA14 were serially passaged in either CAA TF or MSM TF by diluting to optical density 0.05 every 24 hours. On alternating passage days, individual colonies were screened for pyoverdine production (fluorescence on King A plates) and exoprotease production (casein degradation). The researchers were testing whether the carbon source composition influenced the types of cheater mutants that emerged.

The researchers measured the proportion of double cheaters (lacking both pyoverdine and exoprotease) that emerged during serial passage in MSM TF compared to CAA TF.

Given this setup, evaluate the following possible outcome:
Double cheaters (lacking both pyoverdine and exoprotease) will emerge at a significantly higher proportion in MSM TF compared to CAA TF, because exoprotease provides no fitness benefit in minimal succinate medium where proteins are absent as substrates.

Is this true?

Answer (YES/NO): NO